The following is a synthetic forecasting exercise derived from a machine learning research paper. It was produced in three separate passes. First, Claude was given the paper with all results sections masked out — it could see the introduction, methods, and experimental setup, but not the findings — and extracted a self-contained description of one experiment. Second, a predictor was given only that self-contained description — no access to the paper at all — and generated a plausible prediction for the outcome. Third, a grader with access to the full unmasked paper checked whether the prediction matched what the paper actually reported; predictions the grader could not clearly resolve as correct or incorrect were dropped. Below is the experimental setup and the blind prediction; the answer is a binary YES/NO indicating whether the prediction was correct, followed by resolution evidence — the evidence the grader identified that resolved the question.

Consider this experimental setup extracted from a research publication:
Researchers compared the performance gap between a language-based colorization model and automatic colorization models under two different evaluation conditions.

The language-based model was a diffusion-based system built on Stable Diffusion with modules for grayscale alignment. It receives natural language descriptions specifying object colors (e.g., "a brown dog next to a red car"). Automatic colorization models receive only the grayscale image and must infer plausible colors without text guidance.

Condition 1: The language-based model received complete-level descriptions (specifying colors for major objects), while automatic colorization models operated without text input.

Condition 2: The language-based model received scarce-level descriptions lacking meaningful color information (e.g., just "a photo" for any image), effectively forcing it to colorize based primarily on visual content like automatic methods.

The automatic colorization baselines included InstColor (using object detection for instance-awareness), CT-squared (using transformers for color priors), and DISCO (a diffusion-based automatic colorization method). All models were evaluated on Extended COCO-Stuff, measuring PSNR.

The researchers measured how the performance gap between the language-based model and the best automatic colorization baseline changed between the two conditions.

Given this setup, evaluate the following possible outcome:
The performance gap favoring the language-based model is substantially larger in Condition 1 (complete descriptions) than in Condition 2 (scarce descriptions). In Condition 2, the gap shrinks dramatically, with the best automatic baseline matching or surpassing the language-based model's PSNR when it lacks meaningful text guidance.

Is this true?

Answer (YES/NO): NO